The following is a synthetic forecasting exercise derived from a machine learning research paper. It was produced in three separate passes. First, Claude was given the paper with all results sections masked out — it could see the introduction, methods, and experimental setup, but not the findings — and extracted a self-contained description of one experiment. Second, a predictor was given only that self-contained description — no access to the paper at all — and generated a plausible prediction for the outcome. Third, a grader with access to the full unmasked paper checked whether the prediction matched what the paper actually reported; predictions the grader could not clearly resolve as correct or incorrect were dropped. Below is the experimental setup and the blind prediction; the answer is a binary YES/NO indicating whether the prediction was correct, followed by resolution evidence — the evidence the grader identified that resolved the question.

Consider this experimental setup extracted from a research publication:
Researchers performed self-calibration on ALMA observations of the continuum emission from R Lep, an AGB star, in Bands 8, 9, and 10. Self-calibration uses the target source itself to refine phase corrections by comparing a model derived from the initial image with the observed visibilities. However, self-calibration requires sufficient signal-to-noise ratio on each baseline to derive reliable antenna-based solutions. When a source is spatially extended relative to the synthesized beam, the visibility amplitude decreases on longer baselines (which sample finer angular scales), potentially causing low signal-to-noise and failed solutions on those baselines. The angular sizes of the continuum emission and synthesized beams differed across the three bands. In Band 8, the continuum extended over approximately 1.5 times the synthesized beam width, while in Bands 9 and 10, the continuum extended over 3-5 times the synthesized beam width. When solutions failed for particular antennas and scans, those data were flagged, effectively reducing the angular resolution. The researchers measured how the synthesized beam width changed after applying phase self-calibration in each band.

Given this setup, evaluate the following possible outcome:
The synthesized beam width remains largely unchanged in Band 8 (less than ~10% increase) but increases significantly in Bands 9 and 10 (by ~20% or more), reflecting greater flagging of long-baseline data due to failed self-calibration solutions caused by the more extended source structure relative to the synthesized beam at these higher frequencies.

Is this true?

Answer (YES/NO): YES